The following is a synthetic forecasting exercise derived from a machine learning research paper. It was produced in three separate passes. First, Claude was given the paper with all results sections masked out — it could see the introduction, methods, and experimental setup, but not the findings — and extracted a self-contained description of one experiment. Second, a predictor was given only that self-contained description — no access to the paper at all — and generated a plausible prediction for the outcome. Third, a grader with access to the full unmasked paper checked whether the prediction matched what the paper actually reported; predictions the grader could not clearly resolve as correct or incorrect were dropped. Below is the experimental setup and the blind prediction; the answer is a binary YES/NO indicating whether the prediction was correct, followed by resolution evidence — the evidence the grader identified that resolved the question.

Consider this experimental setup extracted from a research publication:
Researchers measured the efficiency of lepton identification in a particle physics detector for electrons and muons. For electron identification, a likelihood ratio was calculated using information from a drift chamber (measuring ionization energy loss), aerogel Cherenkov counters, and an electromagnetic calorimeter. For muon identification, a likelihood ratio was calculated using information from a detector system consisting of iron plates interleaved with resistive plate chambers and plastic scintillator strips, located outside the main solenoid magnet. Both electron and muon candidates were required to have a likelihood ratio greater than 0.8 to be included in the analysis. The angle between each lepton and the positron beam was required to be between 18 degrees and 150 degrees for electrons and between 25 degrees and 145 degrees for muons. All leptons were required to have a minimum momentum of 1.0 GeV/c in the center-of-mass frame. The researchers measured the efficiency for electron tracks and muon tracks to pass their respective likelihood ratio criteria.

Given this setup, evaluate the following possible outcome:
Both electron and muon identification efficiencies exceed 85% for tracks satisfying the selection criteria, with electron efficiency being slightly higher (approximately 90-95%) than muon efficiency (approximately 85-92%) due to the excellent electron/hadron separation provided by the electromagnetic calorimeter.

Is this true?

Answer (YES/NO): NO